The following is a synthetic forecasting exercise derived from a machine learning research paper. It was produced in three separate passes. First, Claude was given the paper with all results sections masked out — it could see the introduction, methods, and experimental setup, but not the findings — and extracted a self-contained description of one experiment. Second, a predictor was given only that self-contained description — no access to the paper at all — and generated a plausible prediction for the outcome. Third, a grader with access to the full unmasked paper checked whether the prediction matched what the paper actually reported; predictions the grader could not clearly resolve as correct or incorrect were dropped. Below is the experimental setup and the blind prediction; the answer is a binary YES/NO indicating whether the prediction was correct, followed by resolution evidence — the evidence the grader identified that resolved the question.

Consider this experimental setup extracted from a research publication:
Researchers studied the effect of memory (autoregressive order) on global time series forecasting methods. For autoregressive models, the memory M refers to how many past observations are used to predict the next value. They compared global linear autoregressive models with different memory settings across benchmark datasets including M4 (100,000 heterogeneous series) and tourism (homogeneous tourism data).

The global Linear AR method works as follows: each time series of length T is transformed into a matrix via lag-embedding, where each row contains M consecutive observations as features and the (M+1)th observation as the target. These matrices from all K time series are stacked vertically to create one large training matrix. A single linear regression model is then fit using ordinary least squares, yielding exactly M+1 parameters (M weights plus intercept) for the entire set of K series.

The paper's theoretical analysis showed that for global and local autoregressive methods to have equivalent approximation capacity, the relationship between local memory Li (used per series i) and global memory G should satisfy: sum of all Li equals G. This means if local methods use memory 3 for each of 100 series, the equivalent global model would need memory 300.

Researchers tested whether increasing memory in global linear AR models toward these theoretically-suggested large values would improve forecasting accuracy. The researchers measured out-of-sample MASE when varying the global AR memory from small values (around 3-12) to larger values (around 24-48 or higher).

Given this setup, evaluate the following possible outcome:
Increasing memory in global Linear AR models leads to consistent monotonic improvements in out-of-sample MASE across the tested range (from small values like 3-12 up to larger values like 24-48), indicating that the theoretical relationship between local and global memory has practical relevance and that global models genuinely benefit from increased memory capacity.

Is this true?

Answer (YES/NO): NO